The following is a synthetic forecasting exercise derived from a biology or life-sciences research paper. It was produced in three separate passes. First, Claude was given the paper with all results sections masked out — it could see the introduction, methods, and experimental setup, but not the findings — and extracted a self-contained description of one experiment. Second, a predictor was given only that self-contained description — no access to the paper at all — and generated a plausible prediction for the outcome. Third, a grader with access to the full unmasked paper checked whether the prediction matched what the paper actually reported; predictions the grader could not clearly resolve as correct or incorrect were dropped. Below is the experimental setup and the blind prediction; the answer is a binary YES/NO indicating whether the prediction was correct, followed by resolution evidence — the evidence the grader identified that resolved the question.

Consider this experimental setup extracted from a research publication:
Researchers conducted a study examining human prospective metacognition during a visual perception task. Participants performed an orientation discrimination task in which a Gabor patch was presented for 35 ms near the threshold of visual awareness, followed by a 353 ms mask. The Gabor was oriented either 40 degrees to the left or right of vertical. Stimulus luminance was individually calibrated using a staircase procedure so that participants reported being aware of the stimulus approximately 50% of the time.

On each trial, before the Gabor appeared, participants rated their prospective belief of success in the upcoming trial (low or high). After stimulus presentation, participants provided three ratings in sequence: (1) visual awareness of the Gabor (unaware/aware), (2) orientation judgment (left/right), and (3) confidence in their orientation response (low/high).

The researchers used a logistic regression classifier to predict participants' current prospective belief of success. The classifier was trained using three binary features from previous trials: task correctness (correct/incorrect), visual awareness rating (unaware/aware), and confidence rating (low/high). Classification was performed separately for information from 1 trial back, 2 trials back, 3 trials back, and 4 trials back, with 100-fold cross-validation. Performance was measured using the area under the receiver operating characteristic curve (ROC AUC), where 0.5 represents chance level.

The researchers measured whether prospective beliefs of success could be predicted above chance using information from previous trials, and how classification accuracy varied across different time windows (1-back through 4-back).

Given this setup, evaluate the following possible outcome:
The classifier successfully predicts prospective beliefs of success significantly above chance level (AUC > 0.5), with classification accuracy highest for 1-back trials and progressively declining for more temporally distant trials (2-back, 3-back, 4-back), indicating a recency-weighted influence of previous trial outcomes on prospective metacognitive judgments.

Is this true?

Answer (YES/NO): YES